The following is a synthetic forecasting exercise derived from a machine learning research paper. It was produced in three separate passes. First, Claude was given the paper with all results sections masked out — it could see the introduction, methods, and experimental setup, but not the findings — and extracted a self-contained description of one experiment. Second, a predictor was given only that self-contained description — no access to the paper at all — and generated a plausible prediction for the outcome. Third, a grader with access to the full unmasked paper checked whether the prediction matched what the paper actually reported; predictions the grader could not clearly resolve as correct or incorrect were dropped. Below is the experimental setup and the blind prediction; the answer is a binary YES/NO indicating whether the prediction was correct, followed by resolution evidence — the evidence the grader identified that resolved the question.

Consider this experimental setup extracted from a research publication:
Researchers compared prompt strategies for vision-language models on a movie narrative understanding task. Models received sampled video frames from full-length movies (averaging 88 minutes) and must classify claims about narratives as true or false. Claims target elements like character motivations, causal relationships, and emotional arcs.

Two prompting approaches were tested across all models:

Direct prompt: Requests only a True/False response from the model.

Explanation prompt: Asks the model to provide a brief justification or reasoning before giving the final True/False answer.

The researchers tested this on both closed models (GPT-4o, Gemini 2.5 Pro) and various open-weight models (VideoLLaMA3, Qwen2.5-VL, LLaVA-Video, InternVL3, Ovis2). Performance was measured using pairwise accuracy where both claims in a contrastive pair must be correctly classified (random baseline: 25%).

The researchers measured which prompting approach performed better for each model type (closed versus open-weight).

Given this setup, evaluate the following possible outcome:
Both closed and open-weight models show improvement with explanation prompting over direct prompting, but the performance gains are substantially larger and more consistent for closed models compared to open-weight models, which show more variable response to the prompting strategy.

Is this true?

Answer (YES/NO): NO